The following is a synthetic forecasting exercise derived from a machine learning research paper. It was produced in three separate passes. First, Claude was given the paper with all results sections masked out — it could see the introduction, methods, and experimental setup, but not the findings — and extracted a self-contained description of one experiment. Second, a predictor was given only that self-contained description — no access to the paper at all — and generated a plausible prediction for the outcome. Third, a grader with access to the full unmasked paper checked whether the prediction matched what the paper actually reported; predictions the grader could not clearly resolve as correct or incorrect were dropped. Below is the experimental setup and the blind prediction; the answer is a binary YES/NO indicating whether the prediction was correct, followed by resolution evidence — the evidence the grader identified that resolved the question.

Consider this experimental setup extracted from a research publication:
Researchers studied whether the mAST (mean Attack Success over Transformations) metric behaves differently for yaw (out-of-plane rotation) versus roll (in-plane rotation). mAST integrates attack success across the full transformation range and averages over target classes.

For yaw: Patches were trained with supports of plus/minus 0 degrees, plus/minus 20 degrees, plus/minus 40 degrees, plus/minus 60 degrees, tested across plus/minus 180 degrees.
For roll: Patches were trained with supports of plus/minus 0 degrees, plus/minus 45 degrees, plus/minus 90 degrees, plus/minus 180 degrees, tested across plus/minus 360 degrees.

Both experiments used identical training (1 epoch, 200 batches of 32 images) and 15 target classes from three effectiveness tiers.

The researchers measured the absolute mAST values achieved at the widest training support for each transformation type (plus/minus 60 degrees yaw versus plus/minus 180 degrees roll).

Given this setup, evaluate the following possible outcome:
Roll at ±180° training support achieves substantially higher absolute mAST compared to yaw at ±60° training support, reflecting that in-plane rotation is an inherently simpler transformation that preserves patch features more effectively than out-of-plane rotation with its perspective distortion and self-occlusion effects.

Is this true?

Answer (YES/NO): NO